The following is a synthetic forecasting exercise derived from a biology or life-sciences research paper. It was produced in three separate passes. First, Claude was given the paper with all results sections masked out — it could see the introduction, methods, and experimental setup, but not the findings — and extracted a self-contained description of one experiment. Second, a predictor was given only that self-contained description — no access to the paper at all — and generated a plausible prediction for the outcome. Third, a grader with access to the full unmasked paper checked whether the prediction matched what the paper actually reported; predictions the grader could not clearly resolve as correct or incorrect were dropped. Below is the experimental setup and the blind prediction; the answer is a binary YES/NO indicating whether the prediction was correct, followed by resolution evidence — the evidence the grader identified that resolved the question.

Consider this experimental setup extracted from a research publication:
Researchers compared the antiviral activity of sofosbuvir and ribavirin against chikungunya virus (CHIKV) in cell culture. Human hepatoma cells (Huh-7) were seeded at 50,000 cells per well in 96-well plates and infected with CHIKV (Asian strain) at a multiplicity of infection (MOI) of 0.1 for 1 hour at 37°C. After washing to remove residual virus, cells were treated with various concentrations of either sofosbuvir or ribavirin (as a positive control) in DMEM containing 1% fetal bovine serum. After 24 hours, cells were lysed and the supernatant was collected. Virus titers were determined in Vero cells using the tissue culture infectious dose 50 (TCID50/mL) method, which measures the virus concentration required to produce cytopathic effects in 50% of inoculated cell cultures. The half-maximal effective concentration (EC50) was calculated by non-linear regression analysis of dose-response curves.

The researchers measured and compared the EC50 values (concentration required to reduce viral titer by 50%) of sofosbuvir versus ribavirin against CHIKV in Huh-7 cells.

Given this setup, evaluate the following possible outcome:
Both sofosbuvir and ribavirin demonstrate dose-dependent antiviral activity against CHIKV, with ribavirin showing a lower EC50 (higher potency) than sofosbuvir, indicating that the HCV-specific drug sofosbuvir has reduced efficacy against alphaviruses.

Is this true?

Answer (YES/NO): NO